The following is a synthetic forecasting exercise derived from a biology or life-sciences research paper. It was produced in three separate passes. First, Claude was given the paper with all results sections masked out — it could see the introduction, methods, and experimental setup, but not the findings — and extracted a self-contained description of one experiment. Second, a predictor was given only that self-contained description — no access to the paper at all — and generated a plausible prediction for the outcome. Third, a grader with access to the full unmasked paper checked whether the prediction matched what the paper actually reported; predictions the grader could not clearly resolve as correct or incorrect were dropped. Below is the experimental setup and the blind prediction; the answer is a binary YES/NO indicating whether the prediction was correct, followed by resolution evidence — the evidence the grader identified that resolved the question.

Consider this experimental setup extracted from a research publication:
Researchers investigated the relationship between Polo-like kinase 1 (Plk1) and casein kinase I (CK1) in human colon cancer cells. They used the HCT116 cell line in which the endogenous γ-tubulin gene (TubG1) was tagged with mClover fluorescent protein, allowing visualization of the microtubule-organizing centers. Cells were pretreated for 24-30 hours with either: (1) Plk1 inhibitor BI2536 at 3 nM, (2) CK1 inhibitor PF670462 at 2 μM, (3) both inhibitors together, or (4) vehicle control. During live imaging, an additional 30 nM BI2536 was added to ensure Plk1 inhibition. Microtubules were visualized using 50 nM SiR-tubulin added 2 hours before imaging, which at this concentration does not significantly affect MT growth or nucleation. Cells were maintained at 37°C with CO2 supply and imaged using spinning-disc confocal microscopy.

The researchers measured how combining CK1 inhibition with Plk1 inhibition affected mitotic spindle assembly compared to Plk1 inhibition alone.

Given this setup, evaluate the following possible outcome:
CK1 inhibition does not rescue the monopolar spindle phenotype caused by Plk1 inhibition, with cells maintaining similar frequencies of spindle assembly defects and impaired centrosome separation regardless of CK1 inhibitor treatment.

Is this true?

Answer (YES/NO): NO